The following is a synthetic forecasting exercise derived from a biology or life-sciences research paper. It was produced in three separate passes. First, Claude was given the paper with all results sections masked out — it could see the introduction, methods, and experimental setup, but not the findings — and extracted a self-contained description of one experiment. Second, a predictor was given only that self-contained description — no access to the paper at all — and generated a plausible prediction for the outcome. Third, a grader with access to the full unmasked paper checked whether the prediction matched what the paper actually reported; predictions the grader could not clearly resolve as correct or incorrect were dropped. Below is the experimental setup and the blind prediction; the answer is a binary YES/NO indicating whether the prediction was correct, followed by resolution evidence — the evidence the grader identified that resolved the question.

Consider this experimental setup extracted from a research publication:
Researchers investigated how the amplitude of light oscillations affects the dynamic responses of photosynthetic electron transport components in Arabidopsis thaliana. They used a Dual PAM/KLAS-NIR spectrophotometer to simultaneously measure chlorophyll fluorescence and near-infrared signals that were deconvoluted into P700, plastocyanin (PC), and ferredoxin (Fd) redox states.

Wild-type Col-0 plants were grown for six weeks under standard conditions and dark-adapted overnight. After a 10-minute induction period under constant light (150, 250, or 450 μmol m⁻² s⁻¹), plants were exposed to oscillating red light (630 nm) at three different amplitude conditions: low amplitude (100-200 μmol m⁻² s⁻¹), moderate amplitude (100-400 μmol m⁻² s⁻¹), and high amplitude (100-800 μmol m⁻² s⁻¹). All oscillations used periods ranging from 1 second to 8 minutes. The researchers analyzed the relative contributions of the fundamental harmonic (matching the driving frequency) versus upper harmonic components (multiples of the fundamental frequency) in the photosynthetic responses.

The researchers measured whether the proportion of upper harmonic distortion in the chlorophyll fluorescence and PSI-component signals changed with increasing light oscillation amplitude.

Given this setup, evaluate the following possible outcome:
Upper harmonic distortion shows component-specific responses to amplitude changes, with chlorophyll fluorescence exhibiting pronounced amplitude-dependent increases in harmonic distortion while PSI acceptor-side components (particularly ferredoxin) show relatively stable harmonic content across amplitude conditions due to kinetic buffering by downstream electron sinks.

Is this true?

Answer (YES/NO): NO